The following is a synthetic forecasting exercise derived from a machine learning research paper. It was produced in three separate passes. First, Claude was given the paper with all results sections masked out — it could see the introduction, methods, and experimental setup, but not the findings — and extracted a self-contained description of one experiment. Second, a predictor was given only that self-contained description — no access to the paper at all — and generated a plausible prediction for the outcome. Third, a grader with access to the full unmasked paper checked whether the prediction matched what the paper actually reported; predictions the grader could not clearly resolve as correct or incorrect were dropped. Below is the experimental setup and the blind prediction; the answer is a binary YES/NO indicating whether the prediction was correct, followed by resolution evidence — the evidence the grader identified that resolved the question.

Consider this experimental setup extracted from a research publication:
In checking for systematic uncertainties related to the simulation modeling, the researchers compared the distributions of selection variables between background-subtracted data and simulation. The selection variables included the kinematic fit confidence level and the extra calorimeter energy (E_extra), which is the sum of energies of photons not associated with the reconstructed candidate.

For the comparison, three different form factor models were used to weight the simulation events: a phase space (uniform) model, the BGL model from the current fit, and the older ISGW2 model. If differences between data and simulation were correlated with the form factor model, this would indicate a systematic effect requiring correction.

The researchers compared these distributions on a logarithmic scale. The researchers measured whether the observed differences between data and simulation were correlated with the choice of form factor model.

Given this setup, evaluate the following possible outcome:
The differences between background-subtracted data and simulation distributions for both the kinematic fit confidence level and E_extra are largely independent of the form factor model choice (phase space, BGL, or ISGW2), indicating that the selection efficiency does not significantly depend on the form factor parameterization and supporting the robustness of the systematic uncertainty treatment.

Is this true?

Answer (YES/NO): YES